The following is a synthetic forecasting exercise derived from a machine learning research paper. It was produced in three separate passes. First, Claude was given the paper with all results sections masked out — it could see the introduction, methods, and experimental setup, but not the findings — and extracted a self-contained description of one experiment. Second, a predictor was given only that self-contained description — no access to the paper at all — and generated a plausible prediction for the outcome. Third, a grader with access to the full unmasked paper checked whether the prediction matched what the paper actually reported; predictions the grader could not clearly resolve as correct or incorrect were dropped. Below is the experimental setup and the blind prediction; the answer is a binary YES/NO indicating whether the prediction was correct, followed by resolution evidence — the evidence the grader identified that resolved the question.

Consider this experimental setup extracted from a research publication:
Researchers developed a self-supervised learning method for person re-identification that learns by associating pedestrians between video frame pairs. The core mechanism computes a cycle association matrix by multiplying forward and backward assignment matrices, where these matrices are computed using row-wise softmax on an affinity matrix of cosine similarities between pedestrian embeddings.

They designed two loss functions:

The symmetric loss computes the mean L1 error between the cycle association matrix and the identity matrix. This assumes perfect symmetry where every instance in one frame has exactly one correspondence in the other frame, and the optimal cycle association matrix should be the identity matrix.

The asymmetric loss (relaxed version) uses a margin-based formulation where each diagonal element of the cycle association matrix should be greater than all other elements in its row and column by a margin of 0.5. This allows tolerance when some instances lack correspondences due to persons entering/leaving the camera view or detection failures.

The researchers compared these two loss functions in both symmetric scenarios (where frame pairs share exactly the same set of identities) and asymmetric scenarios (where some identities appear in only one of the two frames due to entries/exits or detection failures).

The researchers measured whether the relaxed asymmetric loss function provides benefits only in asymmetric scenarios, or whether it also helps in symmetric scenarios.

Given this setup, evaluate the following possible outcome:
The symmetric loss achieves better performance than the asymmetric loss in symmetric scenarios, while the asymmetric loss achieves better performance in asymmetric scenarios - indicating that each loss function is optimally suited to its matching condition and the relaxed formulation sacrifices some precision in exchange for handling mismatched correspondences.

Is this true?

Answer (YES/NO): NO